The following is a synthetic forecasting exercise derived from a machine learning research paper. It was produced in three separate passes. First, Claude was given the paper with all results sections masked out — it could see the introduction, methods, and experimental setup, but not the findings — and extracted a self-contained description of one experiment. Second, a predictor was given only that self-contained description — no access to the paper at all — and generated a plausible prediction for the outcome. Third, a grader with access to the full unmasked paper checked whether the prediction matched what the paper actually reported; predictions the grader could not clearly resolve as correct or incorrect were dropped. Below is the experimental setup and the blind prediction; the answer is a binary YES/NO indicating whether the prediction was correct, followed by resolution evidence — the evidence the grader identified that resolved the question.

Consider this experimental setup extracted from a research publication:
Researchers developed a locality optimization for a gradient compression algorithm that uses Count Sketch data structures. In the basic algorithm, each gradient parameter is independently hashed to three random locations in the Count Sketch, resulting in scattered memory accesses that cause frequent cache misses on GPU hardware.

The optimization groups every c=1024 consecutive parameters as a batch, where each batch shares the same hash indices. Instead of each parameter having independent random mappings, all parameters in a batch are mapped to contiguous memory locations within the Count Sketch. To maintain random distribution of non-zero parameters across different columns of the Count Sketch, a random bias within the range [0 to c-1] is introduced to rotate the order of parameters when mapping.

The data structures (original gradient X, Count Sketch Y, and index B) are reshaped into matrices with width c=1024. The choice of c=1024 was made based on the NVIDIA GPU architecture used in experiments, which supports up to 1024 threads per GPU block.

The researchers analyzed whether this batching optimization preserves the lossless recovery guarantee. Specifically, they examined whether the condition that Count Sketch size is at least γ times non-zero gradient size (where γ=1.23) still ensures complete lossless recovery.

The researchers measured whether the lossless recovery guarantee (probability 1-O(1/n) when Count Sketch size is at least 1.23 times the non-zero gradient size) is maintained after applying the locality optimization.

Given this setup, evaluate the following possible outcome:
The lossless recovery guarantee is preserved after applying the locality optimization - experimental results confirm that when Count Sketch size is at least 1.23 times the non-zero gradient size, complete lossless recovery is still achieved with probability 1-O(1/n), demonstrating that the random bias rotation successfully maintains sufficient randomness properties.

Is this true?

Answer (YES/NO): YES